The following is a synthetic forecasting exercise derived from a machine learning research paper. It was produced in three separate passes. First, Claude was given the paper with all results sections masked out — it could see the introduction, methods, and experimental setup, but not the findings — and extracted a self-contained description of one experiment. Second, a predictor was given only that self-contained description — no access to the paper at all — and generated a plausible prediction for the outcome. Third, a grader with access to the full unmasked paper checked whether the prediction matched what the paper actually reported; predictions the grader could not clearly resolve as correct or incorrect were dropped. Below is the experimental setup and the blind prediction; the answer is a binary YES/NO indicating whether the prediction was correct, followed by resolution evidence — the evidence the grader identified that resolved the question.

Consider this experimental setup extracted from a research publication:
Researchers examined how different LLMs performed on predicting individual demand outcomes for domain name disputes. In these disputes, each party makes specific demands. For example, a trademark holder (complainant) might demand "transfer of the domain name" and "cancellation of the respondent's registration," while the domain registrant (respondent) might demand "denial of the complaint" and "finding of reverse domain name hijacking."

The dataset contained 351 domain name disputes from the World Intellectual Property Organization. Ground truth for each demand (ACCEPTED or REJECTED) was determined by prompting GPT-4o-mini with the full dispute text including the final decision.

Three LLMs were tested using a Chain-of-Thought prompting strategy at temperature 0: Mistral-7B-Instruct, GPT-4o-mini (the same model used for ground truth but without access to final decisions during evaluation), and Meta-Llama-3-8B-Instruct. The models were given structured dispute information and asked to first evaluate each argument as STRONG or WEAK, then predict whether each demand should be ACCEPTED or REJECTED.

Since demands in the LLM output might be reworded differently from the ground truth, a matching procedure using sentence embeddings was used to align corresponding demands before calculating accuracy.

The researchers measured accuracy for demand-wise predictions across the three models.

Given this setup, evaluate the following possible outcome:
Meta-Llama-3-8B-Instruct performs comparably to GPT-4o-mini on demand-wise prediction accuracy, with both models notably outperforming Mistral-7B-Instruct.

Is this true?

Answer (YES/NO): NO